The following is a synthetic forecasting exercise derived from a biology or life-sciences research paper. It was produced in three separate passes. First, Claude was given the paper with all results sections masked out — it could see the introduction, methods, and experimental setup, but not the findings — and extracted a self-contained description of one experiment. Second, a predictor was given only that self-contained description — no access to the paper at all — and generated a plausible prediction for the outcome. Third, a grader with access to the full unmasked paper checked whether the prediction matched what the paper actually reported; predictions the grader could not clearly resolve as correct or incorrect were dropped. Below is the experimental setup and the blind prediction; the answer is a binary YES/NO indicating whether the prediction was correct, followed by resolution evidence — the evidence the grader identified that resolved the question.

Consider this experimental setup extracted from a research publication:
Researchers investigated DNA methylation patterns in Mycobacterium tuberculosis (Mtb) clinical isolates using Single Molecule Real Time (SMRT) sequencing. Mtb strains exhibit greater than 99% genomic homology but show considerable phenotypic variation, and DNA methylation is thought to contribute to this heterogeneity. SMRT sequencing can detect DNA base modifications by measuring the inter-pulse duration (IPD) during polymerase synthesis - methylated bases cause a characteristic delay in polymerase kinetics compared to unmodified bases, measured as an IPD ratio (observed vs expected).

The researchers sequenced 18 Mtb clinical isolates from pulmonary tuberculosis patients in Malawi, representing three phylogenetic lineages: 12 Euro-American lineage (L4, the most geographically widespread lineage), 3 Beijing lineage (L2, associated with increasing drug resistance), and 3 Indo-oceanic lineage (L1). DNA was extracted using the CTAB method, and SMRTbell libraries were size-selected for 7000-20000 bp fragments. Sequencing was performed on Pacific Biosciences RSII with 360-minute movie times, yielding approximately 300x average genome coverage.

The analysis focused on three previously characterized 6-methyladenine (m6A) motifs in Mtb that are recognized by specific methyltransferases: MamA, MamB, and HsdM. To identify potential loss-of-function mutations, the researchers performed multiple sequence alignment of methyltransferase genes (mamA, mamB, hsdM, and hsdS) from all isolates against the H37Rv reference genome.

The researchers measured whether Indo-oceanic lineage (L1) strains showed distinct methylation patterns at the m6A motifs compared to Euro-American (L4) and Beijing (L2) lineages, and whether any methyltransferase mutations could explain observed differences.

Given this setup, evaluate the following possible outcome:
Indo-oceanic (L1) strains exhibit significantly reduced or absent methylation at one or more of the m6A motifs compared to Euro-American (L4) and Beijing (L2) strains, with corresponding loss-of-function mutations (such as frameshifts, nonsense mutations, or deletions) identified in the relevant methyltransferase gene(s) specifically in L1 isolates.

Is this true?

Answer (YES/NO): YES